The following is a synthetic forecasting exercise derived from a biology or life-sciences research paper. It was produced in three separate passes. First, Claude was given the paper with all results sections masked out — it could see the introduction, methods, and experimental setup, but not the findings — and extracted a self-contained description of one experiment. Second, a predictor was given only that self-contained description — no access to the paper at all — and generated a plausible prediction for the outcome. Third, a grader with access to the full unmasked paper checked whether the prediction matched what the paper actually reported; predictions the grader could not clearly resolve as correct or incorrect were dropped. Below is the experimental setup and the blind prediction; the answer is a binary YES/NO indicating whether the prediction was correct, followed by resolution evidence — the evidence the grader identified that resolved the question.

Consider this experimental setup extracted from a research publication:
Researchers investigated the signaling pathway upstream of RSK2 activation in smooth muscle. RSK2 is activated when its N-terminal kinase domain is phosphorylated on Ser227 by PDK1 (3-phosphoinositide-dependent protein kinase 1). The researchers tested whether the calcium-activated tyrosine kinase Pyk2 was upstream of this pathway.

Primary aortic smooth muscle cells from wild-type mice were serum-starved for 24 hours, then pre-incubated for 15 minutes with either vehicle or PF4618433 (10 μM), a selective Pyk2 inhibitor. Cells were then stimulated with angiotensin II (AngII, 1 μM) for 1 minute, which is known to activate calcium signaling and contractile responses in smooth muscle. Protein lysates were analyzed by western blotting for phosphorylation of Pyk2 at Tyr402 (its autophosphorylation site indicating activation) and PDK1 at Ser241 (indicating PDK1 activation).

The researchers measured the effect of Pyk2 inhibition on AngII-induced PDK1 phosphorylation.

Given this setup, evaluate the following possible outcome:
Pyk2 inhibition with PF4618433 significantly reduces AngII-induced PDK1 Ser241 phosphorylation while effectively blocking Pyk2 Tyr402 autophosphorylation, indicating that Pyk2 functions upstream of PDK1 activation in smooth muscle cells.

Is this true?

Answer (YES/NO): YES